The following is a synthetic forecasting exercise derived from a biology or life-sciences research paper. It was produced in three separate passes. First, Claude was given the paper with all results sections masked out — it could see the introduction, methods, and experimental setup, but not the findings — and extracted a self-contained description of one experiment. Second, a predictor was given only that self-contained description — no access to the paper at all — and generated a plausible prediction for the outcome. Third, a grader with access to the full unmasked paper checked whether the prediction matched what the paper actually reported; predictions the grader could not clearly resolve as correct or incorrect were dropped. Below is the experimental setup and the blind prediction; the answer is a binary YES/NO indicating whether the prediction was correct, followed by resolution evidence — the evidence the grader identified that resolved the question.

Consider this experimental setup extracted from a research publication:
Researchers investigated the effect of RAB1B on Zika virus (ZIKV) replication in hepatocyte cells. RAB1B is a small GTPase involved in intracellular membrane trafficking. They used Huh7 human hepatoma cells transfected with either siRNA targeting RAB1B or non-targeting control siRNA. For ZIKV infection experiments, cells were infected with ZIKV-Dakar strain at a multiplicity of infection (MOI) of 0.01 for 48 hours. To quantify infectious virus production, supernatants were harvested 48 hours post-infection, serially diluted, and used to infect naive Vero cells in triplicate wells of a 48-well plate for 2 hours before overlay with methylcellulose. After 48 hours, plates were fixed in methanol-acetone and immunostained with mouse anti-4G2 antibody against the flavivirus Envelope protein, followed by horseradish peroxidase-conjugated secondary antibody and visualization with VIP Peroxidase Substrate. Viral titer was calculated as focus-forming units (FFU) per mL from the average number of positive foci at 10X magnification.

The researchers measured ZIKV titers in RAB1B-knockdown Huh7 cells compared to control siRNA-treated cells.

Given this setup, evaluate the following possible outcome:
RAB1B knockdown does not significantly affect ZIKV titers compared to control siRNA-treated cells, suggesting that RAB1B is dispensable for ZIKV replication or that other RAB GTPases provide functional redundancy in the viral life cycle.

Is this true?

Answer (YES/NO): NO